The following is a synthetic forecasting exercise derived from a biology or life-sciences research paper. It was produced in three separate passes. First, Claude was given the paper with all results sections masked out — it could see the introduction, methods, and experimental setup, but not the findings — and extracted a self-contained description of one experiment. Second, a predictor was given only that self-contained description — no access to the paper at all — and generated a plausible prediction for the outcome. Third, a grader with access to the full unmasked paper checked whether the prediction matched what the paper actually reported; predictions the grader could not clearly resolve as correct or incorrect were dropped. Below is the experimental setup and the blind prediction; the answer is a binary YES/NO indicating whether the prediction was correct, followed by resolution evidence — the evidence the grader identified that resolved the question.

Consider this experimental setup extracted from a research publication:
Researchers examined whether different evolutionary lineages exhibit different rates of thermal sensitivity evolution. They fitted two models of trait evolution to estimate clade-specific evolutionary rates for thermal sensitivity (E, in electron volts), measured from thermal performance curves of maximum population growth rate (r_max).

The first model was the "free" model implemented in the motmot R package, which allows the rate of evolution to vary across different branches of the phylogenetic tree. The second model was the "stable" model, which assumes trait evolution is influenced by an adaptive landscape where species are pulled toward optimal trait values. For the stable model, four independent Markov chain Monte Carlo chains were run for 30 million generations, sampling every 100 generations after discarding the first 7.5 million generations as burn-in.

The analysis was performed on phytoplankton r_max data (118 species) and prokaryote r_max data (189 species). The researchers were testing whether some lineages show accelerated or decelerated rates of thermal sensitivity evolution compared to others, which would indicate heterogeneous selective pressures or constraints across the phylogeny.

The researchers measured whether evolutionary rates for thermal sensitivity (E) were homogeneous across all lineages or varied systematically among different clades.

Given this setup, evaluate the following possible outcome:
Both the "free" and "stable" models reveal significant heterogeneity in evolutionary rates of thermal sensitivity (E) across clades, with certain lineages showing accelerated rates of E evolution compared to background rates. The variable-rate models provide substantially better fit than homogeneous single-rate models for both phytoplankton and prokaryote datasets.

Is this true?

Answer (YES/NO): NO